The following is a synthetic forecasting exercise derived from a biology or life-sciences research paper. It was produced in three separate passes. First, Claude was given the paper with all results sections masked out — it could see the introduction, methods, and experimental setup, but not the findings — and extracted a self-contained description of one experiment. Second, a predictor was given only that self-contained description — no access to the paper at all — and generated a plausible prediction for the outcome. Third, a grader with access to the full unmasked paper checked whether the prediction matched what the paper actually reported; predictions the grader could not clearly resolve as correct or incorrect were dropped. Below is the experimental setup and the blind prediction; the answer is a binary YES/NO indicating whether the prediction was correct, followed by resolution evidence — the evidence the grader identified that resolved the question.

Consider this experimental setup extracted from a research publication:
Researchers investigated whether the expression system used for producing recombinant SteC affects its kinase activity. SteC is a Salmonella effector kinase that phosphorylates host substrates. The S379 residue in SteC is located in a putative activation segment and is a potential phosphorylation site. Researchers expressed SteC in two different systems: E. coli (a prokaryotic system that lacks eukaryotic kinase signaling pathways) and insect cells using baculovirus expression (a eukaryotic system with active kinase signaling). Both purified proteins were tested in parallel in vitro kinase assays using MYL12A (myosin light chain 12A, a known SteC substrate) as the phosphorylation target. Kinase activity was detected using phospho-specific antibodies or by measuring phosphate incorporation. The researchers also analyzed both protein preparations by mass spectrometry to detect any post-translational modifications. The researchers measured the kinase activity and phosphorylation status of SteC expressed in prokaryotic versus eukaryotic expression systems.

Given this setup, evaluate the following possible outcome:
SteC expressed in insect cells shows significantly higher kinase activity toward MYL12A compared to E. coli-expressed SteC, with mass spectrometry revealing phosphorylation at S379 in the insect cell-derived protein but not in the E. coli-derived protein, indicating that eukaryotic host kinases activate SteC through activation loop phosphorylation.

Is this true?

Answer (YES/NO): NO